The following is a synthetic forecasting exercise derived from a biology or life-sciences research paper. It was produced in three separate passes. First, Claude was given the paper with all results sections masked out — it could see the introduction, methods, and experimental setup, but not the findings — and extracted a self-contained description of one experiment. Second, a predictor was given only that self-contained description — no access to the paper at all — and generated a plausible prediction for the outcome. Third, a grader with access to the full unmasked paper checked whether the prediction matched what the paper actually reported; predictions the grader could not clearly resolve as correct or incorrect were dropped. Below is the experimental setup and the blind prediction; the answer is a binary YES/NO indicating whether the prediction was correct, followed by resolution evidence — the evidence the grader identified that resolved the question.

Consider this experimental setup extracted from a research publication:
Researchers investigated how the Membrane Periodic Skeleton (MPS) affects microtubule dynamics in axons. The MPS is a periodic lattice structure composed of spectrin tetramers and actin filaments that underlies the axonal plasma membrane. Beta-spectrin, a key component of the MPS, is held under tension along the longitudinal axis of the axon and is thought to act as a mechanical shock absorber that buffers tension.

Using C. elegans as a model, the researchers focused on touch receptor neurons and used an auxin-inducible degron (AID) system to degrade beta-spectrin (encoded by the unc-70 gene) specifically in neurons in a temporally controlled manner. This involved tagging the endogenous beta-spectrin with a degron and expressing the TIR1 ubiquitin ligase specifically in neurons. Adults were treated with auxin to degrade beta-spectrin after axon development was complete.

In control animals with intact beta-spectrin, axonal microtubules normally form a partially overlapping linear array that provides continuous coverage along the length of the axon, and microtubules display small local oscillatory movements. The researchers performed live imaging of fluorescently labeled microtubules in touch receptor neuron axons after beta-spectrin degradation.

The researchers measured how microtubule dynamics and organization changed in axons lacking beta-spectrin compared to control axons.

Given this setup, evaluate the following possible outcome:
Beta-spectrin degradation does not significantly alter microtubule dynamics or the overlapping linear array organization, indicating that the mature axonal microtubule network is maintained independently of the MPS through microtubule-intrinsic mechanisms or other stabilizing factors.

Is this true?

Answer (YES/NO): NO